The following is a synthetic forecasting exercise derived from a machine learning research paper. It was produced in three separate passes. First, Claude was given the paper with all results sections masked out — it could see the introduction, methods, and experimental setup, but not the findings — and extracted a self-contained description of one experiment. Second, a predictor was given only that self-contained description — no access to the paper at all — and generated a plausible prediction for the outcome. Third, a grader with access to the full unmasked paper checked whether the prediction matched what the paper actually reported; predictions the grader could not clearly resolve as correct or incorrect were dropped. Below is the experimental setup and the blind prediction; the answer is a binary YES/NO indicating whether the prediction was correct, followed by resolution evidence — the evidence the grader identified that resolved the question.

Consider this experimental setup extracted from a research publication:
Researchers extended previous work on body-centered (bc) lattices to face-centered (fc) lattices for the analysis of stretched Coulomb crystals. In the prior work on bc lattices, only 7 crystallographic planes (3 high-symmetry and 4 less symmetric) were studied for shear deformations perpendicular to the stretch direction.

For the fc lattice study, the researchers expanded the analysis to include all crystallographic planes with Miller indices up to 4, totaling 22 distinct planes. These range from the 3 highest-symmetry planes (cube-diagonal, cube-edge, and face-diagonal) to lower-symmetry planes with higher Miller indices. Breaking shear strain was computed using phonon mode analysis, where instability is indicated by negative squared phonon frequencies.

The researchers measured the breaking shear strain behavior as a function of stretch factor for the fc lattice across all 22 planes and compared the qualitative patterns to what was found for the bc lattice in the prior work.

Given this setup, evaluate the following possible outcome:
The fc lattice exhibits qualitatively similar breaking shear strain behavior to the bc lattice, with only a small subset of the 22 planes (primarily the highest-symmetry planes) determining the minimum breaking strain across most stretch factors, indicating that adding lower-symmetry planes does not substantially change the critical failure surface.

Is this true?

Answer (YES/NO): NO